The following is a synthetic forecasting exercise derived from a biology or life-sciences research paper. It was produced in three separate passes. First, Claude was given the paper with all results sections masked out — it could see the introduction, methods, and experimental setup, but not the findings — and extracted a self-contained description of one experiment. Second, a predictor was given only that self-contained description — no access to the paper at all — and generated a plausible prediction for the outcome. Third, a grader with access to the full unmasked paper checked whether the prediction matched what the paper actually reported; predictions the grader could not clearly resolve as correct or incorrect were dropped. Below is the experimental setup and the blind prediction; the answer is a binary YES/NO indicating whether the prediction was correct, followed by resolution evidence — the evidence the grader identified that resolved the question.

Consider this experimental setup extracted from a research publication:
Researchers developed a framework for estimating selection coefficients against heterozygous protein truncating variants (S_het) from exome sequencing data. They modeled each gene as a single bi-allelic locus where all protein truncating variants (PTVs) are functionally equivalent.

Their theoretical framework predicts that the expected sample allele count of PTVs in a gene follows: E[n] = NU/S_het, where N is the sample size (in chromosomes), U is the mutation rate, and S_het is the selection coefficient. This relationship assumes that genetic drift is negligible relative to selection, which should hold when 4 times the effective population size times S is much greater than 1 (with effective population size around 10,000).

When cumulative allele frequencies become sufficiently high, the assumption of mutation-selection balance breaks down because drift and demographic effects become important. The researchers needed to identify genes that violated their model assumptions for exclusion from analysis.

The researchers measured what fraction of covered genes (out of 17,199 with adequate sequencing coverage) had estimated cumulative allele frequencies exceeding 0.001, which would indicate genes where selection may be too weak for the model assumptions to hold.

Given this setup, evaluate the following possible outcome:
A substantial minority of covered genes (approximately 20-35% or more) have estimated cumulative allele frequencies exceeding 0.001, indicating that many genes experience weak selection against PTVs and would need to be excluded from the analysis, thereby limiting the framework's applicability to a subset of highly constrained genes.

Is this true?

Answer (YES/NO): NO